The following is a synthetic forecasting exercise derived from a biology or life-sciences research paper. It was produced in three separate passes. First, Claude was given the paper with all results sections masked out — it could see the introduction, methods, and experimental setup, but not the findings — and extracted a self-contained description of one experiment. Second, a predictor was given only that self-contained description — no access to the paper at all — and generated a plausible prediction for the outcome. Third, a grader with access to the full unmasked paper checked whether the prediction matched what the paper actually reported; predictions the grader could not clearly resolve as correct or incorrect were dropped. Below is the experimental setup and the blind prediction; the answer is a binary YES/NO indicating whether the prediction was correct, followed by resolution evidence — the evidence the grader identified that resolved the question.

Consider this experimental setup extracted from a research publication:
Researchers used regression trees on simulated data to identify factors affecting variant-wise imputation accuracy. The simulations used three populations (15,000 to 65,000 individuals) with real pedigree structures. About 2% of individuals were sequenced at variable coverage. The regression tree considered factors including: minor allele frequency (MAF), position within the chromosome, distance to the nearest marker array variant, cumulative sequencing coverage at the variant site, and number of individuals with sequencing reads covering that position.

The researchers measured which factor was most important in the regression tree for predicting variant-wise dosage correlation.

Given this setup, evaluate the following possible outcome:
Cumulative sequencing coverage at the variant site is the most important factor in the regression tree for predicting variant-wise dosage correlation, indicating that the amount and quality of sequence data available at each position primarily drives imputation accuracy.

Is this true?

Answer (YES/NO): NO